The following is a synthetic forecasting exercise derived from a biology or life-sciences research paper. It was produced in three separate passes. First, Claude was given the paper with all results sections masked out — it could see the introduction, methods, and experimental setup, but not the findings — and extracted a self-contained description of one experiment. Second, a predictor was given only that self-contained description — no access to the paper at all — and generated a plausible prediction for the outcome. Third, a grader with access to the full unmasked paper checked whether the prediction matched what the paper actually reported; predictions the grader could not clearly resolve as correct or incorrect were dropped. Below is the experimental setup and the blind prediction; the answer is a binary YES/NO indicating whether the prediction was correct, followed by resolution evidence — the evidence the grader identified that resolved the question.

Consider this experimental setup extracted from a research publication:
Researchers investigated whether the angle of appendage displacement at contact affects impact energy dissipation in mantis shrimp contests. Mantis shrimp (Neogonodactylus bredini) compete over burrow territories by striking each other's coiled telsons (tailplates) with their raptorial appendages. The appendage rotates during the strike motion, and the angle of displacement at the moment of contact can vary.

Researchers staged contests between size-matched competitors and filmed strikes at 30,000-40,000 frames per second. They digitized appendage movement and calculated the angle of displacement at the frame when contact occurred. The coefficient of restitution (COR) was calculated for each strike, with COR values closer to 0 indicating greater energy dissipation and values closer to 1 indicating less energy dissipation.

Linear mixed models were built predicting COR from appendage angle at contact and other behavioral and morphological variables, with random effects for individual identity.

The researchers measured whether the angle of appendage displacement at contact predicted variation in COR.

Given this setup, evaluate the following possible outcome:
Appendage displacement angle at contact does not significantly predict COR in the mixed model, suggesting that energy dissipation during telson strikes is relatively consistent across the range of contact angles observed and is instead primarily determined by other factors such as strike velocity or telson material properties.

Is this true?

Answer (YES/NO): YES